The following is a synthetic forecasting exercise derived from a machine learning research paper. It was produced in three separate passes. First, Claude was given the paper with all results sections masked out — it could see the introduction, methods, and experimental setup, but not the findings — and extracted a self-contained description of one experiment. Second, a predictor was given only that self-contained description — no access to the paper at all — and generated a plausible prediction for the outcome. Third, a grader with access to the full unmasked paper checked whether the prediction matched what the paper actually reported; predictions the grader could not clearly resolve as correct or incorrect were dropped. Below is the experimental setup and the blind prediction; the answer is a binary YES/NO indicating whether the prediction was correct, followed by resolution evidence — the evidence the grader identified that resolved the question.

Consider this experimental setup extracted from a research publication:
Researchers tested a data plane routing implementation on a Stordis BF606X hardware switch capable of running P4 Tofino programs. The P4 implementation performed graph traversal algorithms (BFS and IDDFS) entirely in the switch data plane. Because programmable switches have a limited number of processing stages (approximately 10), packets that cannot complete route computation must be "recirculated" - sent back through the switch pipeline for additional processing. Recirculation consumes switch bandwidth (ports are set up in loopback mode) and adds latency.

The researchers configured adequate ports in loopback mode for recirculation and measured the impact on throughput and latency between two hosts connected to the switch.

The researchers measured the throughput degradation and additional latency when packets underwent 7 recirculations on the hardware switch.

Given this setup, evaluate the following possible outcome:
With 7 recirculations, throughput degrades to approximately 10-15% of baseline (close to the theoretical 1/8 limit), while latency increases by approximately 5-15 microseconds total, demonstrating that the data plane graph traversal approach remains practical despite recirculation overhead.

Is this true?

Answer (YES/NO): NO